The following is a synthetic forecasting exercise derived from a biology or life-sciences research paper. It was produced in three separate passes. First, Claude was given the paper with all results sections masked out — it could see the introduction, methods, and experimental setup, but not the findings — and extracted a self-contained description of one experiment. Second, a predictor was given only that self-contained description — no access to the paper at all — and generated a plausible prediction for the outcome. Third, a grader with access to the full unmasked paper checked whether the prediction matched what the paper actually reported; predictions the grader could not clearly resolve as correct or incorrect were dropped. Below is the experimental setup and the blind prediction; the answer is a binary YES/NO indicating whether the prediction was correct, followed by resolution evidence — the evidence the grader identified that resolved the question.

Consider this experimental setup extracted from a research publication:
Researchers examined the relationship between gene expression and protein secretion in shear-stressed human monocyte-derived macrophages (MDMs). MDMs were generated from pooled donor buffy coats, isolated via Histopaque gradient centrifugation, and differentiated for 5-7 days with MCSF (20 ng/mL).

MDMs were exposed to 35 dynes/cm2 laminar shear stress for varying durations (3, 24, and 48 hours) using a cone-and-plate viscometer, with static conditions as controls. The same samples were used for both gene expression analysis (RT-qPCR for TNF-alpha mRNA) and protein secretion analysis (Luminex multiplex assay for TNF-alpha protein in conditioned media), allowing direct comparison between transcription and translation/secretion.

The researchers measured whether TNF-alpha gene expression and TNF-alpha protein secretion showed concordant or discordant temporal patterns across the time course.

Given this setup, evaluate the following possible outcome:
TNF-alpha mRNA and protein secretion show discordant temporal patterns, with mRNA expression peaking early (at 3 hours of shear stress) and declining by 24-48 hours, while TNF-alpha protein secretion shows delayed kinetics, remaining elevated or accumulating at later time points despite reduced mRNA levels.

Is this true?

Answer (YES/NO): NO